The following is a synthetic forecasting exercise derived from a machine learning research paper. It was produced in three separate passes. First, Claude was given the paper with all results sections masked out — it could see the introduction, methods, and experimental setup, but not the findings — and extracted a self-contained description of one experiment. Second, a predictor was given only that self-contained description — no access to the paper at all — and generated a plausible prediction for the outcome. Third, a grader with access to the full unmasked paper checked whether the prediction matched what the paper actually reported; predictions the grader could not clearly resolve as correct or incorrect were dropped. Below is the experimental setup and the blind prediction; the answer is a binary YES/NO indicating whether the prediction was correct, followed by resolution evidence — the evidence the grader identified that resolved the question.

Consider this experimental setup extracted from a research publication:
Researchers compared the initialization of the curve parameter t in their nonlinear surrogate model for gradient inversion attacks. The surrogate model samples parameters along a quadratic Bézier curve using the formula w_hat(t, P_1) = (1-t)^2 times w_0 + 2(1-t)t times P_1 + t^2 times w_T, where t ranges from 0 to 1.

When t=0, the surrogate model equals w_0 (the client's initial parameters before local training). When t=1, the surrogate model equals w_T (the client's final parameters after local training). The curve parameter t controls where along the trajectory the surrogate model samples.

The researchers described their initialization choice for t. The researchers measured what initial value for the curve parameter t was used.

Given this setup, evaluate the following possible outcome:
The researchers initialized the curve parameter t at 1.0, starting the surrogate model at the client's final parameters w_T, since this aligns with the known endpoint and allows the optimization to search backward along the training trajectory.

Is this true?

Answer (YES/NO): NO